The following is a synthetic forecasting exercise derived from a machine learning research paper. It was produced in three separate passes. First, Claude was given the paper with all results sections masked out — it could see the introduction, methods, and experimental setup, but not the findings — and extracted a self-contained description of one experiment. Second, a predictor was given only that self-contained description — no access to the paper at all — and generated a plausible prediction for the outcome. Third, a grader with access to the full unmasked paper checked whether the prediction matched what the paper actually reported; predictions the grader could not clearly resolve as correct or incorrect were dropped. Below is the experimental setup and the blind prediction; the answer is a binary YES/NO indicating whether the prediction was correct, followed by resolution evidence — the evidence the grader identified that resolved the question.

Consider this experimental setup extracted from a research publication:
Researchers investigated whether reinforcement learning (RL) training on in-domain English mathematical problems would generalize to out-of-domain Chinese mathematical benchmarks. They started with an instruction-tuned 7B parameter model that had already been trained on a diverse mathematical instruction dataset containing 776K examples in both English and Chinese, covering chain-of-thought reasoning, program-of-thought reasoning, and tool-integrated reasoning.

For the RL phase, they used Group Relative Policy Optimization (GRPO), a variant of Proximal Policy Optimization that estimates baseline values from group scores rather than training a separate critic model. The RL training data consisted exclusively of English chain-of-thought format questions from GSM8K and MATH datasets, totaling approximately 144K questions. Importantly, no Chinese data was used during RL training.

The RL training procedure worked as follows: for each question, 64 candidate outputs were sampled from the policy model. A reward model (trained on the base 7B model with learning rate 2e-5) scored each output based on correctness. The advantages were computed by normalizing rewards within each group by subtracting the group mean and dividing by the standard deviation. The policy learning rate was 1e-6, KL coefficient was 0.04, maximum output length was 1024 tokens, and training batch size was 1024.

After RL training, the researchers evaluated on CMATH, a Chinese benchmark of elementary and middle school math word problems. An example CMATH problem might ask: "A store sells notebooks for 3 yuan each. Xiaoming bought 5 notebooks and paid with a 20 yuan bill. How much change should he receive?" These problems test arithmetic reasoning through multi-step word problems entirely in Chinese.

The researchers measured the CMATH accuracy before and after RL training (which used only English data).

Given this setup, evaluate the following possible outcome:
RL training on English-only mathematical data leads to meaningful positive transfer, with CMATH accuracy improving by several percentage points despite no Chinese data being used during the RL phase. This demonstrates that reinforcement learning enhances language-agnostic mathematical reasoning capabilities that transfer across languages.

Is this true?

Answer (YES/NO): YES